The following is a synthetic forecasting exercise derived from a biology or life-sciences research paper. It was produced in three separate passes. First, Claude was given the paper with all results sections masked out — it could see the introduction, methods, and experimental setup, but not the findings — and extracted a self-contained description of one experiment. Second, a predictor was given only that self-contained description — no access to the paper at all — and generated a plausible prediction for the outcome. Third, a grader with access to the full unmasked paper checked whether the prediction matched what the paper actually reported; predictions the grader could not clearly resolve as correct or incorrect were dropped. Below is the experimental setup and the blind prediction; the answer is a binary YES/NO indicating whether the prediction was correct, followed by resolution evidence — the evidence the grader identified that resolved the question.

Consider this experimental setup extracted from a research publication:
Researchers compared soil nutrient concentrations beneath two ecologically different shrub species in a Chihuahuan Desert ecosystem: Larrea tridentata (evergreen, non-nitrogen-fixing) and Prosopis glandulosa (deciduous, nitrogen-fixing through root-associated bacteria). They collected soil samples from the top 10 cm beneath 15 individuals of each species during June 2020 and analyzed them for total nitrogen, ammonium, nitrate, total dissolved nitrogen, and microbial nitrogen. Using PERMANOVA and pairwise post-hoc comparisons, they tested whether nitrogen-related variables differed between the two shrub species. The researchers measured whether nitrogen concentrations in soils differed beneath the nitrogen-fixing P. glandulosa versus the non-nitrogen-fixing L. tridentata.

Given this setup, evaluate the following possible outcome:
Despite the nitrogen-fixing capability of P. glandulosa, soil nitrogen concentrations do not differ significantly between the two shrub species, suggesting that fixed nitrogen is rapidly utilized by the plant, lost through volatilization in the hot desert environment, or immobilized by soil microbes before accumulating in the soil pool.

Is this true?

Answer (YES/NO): NO